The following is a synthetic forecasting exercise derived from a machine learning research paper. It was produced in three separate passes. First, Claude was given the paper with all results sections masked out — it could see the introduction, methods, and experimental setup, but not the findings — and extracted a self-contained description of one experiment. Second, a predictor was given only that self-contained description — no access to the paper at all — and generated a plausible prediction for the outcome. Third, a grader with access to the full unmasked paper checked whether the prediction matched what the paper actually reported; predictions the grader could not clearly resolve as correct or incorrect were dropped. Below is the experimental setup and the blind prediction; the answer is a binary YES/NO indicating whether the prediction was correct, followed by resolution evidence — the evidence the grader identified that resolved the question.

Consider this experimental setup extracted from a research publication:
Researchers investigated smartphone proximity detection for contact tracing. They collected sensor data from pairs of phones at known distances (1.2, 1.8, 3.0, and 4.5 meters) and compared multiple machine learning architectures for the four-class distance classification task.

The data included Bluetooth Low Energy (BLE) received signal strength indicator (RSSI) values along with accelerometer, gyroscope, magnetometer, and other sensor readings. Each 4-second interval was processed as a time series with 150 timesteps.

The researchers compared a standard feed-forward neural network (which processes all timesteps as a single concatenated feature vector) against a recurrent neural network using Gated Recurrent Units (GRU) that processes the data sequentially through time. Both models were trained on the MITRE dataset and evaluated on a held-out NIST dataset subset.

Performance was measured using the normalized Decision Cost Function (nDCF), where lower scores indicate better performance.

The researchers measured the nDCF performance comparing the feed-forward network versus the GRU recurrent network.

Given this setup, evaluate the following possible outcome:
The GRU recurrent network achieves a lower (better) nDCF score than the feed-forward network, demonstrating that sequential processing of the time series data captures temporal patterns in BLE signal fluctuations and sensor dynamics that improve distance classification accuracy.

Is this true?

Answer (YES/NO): NO